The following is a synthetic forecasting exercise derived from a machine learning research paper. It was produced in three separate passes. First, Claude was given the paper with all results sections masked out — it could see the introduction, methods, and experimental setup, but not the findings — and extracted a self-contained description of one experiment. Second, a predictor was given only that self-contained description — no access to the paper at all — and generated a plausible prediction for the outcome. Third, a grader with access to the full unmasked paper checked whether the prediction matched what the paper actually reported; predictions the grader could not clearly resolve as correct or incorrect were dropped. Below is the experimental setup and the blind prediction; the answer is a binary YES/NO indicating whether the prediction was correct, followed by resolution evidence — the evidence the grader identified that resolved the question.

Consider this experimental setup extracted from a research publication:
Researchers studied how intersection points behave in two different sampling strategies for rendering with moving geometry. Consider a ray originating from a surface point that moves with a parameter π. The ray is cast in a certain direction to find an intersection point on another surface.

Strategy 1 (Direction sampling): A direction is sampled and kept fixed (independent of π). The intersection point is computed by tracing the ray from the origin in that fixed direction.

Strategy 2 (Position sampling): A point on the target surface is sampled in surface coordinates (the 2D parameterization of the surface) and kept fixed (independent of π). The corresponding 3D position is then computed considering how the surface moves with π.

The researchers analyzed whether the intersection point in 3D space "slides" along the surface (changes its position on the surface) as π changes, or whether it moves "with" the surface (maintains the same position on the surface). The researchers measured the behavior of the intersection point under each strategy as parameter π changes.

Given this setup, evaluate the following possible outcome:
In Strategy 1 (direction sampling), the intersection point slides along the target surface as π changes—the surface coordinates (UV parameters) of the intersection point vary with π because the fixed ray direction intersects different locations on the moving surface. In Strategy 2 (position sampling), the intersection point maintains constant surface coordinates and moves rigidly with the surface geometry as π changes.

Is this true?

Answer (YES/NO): YES